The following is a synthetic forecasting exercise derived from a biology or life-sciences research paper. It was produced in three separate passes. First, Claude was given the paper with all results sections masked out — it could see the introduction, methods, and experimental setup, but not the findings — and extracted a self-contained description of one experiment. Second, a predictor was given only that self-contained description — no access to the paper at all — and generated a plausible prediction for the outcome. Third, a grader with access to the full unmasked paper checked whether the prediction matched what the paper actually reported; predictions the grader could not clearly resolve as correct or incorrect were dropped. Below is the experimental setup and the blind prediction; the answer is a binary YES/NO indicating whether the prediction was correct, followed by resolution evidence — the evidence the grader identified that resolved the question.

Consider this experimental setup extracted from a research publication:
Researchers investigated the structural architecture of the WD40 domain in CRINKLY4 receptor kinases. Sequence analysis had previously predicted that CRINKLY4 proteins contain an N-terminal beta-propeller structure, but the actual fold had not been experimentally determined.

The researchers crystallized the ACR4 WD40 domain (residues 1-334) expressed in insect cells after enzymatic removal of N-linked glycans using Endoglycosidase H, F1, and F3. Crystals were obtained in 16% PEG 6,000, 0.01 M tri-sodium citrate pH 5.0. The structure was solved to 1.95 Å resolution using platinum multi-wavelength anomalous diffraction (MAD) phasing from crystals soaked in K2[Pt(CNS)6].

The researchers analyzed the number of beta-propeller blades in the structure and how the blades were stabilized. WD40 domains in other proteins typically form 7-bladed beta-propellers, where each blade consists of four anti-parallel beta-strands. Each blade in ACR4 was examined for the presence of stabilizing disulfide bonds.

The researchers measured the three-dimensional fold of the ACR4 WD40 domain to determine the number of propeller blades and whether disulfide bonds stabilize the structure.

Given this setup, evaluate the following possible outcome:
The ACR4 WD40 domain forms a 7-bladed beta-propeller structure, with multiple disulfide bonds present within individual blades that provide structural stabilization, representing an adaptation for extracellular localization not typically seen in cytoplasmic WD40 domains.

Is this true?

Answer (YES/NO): YES